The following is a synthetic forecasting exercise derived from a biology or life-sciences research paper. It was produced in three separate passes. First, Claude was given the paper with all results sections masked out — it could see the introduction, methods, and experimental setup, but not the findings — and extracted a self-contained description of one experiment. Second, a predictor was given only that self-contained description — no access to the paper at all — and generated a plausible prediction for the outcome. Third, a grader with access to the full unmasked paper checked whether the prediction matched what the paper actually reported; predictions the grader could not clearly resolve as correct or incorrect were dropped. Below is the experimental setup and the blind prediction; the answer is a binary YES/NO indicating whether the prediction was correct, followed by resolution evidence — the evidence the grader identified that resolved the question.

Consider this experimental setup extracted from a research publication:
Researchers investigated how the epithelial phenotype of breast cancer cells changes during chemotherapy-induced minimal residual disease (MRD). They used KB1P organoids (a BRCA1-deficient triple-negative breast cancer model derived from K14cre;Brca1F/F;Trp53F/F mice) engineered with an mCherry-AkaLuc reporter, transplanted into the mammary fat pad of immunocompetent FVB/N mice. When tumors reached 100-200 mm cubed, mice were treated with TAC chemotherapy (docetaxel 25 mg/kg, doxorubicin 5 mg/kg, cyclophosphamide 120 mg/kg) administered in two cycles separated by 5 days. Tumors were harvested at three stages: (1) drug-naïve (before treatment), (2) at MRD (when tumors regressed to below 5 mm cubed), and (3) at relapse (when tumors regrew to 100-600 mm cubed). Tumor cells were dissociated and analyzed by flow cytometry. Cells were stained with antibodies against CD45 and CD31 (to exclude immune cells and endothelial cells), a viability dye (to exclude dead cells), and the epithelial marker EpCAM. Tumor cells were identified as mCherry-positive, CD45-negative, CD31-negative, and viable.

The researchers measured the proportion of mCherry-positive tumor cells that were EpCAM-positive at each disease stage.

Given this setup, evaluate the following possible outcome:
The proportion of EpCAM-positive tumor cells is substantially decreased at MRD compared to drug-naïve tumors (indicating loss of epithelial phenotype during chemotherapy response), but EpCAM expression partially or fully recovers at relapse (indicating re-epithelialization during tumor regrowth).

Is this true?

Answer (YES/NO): YES